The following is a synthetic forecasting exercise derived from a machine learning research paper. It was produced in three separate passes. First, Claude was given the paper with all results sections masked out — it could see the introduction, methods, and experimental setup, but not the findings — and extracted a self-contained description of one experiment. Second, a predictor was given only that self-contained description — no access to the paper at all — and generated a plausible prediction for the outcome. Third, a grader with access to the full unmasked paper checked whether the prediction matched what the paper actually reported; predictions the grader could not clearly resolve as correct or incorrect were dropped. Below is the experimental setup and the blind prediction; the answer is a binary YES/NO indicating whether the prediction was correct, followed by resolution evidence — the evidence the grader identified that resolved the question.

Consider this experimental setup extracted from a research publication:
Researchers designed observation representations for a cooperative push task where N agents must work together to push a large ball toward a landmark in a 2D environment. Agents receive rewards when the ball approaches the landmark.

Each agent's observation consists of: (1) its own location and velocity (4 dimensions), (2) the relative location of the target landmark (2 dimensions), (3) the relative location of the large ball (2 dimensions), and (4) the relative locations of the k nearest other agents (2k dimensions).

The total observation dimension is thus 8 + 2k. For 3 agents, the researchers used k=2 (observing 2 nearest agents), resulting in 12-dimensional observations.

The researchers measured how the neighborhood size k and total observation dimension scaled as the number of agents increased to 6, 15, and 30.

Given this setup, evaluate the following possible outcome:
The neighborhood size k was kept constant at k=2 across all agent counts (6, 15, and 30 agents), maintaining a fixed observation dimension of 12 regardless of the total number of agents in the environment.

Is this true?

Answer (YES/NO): NO